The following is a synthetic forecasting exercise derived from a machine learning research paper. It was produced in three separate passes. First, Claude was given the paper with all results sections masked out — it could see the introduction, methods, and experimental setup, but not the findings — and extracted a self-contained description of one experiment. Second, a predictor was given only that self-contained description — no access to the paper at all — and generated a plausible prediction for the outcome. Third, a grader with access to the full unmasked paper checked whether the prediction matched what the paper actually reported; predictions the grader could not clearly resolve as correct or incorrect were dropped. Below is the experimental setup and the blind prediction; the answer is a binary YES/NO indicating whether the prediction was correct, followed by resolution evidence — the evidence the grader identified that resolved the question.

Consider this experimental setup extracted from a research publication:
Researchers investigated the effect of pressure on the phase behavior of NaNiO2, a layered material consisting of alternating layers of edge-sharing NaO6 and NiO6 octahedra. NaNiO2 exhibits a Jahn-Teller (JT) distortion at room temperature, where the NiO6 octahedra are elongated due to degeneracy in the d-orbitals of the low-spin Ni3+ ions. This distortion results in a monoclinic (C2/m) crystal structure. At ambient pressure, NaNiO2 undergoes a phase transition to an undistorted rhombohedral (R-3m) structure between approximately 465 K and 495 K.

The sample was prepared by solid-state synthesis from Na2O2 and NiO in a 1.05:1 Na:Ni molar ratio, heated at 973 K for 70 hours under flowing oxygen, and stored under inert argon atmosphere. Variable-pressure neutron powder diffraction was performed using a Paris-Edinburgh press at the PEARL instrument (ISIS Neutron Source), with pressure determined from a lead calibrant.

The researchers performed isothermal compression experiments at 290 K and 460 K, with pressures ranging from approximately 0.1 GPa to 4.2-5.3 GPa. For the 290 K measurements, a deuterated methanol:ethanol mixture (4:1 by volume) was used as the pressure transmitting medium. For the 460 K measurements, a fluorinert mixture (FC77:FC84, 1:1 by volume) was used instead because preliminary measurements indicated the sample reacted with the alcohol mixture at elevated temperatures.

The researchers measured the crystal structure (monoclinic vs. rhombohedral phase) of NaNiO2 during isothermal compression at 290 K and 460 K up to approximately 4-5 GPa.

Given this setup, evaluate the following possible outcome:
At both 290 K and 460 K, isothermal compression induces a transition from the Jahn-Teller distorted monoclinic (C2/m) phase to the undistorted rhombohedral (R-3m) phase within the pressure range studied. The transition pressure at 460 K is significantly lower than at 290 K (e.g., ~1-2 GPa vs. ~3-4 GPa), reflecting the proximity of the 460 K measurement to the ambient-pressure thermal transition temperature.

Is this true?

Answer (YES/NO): NO